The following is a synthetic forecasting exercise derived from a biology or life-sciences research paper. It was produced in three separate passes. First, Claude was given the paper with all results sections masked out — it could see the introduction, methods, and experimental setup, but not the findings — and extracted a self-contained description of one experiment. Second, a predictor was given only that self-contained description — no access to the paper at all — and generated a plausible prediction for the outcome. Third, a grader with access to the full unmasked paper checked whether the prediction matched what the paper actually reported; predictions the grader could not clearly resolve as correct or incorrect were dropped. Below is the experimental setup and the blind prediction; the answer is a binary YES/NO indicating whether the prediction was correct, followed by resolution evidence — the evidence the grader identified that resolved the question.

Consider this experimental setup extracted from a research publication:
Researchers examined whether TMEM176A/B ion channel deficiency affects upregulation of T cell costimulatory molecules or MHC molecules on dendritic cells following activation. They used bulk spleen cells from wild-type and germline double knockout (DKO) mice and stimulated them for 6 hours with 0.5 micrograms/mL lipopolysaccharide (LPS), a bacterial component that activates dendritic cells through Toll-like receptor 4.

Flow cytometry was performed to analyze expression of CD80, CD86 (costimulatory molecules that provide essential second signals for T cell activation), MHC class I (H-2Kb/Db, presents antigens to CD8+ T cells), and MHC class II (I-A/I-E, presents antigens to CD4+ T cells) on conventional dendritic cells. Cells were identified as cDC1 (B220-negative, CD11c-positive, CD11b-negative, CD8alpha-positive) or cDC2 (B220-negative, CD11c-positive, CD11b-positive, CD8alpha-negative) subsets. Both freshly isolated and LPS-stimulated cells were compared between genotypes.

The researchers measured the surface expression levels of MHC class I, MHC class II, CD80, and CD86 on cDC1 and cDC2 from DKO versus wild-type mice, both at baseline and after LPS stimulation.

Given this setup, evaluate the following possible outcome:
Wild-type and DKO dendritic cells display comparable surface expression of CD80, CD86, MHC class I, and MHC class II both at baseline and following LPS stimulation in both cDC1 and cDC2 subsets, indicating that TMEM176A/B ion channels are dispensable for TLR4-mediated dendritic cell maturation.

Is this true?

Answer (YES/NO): YES